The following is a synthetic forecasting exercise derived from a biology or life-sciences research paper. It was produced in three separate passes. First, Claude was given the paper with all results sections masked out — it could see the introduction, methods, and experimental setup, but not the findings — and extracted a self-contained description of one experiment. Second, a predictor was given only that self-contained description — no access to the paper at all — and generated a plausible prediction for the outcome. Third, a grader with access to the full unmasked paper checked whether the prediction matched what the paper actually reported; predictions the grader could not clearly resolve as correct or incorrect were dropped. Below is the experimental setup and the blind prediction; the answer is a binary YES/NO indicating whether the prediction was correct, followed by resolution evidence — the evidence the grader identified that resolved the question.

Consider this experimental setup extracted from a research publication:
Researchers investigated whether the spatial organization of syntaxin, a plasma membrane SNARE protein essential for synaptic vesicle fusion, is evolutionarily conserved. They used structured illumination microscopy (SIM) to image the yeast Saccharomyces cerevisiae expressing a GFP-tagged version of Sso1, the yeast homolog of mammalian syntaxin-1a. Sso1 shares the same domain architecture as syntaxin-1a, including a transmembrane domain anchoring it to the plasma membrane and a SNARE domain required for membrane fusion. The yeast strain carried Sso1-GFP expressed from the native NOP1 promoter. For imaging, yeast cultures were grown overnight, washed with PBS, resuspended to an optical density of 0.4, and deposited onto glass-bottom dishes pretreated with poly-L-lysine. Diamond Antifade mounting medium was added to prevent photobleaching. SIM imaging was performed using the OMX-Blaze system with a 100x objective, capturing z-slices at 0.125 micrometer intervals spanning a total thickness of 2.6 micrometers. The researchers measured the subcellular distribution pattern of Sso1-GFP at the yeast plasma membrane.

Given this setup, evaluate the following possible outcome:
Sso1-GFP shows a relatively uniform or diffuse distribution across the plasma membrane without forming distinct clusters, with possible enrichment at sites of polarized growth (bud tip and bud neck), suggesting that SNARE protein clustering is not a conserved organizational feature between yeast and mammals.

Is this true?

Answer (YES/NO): NO